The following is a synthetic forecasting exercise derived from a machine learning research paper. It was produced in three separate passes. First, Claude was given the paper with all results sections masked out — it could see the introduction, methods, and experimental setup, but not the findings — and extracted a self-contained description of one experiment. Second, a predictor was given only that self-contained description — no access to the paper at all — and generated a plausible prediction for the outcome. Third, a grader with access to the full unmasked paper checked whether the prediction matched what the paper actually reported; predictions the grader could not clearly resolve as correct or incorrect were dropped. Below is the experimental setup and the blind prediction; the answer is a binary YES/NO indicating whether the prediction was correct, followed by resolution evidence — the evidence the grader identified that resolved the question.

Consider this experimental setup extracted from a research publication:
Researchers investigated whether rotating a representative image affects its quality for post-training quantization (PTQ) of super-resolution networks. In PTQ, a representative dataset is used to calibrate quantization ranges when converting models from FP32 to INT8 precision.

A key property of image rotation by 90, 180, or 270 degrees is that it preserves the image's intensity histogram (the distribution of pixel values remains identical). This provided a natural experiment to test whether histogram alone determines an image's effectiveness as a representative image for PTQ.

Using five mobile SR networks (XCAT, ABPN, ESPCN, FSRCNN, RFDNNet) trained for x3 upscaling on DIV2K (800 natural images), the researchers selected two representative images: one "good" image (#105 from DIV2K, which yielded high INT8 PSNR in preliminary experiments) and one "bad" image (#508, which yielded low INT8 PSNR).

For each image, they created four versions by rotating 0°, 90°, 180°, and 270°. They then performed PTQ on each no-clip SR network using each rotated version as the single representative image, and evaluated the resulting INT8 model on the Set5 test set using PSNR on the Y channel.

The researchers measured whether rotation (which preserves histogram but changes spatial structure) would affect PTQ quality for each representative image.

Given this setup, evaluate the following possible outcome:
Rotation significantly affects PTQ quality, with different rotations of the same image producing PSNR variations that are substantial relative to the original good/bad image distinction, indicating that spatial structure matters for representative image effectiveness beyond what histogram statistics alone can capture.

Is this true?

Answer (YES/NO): NO